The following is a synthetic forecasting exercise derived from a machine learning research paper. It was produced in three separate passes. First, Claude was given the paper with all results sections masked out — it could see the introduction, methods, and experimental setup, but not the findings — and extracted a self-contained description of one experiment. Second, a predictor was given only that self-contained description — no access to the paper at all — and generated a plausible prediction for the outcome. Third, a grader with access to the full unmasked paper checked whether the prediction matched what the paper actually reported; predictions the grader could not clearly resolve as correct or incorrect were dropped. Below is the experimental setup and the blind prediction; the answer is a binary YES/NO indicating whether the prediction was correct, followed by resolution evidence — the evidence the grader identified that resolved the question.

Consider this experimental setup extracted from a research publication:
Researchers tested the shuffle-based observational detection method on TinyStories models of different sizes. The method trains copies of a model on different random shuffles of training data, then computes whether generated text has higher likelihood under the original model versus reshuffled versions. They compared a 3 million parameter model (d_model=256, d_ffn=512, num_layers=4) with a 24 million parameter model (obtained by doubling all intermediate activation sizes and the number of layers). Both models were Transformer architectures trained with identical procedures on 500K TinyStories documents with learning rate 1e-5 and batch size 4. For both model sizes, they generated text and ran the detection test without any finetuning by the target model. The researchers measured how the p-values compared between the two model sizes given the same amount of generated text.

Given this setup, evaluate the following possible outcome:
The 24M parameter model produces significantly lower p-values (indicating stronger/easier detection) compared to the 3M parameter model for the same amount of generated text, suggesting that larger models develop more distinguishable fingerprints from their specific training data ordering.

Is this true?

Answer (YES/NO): YES